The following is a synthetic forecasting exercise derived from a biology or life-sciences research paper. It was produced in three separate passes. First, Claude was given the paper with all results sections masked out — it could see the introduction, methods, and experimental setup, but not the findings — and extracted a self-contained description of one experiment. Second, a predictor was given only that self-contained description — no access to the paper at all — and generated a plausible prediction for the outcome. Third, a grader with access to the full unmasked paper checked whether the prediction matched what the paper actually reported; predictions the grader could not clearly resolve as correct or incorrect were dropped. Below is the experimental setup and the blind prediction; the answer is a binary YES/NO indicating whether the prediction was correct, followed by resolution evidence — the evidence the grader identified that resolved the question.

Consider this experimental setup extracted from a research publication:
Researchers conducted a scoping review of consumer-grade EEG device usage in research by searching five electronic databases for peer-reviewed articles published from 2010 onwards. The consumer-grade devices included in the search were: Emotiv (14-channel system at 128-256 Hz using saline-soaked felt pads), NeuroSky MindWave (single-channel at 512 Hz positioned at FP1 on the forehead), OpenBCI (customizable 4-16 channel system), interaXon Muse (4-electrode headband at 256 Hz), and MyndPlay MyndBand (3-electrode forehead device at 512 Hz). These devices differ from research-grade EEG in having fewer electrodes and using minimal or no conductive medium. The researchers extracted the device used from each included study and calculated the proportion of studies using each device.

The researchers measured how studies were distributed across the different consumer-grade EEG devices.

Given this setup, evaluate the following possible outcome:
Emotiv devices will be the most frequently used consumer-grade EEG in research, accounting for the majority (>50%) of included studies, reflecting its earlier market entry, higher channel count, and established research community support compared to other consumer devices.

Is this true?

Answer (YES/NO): YES